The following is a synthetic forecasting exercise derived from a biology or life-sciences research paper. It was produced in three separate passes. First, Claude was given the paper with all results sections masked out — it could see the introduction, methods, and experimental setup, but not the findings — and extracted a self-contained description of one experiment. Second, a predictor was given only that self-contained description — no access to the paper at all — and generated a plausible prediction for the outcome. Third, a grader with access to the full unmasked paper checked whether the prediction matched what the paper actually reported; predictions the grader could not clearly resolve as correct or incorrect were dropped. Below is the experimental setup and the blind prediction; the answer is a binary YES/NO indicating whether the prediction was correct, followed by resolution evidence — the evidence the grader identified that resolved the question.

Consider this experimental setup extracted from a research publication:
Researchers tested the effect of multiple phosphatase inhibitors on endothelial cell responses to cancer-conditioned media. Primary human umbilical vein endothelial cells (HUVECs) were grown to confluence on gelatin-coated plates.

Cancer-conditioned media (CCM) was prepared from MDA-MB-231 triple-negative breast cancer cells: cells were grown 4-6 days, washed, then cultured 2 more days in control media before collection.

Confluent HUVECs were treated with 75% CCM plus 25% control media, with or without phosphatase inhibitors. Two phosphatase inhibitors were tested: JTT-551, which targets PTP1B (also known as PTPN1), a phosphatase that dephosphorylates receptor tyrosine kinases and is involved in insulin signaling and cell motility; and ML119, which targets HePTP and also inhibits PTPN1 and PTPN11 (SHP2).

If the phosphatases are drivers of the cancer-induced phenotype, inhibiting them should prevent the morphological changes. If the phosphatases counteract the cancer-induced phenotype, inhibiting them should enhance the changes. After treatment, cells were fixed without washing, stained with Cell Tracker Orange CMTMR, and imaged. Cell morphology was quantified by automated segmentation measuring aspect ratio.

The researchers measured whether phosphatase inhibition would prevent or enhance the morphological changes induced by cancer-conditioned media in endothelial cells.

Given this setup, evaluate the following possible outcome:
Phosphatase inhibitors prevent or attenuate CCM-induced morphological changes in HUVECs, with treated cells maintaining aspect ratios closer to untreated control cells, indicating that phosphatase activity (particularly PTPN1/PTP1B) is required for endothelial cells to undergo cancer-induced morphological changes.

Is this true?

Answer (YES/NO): YES